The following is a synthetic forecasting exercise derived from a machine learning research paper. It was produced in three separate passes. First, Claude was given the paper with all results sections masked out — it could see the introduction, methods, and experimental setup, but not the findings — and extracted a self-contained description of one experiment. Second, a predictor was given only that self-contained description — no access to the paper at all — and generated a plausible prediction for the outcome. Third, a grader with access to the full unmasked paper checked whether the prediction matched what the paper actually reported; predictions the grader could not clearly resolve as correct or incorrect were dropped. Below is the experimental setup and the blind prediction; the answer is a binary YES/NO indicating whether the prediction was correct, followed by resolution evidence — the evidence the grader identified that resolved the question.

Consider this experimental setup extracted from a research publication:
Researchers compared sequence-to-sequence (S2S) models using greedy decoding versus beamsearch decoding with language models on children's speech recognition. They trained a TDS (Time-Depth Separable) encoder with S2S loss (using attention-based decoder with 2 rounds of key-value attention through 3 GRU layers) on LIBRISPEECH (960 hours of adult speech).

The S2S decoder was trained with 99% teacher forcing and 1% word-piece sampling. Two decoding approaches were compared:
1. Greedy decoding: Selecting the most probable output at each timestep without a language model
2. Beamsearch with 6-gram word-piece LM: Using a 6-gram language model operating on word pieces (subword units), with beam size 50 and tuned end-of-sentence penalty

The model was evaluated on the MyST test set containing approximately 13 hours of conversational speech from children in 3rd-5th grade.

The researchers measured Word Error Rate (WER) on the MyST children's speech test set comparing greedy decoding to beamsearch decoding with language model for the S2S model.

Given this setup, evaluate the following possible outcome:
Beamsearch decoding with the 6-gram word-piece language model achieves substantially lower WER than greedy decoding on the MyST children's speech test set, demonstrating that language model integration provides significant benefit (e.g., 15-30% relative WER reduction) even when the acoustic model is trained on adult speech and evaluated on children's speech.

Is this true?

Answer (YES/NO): NO